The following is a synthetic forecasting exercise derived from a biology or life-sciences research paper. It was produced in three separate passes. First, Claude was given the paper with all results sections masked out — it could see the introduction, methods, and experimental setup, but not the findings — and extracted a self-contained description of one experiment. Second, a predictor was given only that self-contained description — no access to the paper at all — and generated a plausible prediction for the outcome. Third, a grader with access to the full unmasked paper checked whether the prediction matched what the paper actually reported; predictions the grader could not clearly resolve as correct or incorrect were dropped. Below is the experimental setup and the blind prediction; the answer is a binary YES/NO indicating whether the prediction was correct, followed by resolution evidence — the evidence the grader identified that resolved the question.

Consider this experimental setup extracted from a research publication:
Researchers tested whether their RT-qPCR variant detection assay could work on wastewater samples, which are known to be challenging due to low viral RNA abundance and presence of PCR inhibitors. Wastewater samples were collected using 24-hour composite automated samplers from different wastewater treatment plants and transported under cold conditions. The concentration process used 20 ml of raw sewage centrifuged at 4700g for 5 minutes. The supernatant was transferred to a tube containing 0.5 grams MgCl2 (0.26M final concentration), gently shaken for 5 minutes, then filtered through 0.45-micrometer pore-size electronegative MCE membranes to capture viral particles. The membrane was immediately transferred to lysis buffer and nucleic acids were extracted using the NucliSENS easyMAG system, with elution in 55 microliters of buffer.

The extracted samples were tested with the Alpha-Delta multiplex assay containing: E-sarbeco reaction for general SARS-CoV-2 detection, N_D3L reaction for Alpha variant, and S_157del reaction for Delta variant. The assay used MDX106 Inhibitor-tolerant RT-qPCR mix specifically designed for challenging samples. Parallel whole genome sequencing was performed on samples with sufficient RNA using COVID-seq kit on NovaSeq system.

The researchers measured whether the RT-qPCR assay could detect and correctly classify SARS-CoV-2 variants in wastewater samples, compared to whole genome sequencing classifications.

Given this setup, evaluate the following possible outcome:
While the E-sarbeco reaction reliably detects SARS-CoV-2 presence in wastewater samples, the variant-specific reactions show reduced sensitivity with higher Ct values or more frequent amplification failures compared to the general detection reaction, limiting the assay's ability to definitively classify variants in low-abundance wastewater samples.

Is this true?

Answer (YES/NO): NO